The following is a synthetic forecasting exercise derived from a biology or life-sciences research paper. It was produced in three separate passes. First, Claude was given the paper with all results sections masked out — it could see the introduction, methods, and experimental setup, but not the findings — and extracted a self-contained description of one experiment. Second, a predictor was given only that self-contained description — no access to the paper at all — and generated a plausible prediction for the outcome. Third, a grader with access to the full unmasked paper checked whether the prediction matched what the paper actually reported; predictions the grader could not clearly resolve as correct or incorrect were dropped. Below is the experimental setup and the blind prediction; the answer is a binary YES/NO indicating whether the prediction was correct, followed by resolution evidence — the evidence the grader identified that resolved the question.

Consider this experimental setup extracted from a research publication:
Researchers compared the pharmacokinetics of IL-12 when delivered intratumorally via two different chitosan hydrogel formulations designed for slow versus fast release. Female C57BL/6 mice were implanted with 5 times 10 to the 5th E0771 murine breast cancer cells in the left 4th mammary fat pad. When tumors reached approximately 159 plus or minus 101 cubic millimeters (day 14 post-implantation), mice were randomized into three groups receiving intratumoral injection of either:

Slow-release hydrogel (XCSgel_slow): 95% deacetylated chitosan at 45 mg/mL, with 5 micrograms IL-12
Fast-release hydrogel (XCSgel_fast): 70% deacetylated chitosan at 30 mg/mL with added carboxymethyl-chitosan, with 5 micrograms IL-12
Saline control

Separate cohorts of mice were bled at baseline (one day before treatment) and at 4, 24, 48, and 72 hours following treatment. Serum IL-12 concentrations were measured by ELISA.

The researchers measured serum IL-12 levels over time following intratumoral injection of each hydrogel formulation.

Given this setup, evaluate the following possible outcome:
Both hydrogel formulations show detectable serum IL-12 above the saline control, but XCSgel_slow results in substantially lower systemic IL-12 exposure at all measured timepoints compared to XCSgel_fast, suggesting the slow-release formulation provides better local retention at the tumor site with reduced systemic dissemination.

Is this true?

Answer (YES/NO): NO